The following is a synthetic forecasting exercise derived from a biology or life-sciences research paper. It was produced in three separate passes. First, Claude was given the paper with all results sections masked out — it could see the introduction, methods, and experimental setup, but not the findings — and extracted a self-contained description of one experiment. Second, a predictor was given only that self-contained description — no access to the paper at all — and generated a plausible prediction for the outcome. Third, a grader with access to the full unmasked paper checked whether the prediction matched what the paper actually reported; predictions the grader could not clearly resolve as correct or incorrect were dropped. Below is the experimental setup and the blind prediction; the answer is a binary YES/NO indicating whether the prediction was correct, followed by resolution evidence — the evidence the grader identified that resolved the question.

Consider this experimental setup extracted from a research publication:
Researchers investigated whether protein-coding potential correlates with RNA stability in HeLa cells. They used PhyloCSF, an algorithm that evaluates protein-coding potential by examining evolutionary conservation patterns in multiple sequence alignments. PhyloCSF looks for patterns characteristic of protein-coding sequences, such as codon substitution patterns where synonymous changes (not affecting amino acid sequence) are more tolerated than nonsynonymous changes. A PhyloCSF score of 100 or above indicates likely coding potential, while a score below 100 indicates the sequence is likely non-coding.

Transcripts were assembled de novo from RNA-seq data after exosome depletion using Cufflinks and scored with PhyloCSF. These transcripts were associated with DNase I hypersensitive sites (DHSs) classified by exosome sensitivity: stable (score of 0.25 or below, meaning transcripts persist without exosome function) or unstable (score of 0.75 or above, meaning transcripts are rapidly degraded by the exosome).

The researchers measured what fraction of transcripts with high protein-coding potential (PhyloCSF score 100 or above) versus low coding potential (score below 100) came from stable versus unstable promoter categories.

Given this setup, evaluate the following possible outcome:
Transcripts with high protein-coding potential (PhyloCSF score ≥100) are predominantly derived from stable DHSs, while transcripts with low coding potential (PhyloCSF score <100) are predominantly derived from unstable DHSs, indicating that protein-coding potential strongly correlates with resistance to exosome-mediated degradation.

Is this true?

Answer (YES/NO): YES